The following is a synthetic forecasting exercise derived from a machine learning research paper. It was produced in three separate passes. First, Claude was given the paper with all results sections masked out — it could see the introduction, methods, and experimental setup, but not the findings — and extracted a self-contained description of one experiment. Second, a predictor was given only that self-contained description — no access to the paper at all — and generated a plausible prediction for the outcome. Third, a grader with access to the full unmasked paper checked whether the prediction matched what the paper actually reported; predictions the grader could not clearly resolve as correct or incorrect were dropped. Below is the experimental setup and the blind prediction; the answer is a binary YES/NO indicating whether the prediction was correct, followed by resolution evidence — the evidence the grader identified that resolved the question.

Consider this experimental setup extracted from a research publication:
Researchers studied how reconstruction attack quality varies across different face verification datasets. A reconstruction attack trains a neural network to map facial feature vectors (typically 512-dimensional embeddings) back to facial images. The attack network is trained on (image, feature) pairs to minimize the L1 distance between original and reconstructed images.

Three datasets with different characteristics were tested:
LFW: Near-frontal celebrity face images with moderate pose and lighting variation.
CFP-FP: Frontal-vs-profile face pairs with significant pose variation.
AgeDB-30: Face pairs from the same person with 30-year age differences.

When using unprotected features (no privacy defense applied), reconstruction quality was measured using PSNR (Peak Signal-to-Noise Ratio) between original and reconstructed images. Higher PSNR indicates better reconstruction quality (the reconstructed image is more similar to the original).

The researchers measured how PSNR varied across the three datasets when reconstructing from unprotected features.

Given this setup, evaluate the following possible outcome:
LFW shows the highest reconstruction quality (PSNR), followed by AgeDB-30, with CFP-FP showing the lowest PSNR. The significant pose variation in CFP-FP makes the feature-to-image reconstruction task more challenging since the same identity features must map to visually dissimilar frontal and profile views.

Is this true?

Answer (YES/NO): YES